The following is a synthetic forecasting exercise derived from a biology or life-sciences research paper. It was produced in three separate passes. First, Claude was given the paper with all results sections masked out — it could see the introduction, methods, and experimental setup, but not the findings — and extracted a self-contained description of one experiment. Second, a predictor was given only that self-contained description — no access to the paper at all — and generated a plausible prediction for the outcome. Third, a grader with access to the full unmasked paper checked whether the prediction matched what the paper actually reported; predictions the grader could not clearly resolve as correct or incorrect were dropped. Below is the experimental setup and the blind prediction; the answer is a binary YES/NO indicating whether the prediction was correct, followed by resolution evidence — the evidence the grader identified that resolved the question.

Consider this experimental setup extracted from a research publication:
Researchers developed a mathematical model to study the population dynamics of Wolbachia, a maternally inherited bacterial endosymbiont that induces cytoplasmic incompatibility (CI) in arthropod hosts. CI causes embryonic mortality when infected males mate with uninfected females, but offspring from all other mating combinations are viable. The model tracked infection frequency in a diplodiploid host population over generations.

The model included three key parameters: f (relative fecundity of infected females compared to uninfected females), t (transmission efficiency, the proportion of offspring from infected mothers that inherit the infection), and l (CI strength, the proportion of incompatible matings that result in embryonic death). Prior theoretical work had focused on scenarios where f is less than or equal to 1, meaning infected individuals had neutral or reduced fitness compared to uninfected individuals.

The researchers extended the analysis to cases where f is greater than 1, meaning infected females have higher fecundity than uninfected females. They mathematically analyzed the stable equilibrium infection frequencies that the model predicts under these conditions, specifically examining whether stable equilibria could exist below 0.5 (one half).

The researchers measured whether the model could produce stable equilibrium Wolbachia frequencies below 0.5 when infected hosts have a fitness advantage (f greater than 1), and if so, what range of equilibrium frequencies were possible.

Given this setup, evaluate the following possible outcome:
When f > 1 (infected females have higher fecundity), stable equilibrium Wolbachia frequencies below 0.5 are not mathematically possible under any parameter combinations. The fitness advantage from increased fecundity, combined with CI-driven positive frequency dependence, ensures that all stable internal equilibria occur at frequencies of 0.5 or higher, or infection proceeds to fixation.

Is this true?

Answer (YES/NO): NO